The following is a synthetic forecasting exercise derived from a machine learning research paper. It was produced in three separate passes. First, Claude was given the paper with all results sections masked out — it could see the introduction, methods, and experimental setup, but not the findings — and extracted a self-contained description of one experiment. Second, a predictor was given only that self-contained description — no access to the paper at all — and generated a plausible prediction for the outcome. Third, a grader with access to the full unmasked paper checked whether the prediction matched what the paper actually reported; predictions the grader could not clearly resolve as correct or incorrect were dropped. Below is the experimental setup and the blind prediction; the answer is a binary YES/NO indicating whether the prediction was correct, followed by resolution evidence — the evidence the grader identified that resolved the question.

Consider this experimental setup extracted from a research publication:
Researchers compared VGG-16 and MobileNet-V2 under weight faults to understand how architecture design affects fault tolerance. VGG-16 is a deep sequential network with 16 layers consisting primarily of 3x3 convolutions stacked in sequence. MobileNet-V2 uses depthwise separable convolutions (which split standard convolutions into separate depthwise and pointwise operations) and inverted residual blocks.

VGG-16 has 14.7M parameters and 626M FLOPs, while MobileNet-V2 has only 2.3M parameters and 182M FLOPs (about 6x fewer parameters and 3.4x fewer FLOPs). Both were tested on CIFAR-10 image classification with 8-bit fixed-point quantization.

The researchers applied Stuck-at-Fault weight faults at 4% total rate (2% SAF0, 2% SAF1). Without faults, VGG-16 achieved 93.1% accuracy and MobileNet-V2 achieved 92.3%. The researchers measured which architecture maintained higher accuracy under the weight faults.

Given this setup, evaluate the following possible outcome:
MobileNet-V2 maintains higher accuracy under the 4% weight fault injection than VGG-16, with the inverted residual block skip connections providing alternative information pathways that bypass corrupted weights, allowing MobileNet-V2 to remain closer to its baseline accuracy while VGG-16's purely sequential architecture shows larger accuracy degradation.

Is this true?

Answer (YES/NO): NO